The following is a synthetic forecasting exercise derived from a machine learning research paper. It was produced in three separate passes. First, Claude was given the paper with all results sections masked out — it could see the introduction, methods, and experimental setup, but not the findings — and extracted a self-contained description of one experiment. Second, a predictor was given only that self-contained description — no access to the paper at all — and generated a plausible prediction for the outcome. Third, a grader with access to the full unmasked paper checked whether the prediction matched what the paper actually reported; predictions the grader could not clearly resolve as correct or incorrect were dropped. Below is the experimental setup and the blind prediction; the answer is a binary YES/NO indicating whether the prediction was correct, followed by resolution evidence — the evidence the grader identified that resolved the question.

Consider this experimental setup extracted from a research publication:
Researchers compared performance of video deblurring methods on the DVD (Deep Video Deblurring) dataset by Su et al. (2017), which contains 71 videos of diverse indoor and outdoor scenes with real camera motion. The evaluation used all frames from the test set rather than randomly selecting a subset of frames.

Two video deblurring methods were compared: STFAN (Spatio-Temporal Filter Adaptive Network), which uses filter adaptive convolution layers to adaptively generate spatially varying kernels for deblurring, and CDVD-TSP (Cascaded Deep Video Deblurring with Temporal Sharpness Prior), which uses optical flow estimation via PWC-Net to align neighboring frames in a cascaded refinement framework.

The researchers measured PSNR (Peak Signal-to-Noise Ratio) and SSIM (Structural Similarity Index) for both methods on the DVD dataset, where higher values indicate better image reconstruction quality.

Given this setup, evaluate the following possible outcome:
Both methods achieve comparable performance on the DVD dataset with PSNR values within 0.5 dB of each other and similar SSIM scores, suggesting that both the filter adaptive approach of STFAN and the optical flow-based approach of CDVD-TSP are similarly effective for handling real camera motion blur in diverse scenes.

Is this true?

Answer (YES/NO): NO